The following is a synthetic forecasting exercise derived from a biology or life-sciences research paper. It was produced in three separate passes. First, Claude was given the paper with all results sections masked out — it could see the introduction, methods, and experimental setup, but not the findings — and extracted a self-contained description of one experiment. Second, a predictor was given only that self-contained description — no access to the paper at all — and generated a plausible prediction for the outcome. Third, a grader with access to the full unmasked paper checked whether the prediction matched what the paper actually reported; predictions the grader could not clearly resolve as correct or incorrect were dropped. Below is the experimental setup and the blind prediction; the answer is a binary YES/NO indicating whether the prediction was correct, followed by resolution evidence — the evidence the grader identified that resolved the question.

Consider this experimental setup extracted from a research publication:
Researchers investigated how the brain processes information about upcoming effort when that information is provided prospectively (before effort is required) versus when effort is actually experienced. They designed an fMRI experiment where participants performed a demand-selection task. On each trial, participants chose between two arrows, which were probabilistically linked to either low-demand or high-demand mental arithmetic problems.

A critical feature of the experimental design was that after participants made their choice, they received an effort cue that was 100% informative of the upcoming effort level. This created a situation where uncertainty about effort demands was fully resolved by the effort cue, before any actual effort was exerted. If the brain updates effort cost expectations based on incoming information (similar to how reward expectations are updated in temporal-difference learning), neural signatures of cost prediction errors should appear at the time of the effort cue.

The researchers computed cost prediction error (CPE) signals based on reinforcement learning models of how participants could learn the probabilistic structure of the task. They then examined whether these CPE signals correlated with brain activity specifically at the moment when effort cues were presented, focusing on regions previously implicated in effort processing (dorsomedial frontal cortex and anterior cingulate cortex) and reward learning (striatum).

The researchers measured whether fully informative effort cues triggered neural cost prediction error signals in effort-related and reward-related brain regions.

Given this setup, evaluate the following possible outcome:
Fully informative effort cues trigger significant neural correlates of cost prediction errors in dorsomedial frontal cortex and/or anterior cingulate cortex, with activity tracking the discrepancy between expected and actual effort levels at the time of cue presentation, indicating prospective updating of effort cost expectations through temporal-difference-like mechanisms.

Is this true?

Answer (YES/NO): NO